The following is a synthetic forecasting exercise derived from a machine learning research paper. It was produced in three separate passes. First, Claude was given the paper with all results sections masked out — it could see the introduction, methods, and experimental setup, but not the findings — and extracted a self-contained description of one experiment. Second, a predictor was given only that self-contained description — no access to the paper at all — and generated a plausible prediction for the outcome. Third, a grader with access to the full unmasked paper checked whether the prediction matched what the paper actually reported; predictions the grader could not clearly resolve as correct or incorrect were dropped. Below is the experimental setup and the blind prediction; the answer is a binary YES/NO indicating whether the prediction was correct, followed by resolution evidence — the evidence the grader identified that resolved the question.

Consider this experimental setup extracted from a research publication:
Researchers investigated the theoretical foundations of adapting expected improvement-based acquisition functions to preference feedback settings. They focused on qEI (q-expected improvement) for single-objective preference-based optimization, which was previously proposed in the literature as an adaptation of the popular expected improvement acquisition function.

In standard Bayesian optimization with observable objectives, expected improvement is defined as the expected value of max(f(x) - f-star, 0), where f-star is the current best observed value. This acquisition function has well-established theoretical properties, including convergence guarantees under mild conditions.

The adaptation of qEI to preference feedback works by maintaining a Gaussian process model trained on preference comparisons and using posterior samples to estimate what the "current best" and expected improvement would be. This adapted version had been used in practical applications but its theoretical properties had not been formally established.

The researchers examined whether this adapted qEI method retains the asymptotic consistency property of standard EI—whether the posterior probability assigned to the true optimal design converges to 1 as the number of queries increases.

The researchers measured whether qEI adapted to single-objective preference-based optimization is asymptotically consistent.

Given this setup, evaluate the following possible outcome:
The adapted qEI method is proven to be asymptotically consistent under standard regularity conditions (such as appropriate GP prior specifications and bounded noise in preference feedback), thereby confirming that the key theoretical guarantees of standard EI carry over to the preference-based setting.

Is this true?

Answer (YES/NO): NO